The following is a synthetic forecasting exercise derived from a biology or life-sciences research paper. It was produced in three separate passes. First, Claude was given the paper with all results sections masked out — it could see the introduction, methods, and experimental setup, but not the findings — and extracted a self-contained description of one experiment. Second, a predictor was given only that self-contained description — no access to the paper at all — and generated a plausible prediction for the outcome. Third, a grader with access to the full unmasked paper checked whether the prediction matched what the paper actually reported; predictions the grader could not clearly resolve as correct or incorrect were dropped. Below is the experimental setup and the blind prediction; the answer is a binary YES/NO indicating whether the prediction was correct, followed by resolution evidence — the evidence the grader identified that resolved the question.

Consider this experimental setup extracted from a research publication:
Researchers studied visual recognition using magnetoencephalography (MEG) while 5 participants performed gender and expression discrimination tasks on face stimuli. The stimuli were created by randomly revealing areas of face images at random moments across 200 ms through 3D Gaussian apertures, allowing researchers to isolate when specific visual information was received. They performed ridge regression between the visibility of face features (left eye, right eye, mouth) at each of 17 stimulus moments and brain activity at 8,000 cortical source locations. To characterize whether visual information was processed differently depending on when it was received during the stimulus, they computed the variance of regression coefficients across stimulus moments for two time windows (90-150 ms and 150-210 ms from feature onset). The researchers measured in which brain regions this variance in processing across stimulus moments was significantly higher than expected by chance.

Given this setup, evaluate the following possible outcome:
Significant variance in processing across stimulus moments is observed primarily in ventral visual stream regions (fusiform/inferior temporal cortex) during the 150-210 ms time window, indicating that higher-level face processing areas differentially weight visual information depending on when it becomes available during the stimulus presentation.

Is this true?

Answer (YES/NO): NO